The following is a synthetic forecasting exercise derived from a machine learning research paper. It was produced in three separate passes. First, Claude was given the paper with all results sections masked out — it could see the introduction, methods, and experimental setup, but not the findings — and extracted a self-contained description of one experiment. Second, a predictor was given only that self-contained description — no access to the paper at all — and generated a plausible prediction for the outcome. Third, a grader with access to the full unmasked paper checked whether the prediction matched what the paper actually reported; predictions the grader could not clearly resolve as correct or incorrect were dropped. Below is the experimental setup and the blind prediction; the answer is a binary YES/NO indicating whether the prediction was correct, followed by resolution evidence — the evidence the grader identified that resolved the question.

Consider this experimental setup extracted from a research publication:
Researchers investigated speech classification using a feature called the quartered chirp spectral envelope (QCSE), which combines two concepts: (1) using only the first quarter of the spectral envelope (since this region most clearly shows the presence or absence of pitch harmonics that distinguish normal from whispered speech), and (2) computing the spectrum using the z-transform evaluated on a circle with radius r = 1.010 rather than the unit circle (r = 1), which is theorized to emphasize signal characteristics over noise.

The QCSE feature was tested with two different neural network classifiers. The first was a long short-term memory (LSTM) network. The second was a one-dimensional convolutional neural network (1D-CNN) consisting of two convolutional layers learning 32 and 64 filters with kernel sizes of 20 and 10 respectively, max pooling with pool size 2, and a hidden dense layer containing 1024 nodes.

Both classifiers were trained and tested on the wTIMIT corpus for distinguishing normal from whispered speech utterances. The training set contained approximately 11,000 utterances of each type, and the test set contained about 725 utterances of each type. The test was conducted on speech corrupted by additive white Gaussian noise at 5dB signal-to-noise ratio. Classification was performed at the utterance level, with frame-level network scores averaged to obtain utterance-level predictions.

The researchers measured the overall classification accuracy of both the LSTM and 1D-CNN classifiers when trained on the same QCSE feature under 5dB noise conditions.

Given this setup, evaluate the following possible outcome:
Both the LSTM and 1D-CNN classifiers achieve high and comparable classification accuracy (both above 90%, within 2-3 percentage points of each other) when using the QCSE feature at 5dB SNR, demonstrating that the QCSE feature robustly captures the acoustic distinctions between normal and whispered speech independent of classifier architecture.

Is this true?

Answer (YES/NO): YES